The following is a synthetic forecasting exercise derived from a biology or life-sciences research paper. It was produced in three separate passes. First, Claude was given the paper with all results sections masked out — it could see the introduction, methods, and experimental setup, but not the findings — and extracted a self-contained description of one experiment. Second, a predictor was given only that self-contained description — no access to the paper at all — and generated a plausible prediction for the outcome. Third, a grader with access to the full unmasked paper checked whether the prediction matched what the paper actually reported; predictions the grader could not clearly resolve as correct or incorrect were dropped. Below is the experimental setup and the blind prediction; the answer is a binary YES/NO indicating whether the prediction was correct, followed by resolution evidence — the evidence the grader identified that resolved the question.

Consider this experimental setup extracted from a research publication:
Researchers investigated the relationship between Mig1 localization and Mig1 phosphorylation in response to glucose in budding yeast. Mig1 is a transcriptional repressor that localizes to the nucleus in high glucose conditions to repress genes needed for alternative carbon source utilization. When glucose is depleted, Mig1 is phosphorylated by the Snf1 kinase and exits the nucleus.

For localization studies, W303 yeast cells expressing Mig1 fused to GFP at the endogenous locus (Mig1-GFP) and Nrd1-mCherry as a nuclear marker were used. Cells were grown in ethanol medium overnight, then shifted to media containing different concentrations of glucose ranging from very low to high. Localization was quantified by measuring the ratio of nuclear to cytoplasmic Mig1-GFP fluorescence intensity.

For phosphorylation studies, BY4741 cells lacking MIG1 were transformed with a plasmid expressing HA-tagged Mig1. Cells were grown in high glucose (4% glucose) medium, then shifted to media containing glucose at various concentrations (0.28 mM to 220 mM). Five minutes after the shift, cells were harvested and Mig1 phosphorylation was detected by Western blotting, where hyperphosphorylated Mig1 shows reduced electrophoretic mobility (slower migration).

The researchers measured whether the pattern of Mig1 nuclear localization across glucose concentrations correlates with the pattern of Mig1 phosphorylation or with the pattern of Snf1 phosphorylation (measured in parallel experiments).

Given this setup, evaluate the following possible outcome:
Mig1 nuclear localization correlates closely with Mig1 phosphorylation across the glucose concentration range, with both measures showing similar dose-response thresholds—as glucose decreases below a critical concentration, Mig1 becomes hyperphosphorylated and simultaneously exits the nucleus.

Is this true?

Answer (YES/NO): NO